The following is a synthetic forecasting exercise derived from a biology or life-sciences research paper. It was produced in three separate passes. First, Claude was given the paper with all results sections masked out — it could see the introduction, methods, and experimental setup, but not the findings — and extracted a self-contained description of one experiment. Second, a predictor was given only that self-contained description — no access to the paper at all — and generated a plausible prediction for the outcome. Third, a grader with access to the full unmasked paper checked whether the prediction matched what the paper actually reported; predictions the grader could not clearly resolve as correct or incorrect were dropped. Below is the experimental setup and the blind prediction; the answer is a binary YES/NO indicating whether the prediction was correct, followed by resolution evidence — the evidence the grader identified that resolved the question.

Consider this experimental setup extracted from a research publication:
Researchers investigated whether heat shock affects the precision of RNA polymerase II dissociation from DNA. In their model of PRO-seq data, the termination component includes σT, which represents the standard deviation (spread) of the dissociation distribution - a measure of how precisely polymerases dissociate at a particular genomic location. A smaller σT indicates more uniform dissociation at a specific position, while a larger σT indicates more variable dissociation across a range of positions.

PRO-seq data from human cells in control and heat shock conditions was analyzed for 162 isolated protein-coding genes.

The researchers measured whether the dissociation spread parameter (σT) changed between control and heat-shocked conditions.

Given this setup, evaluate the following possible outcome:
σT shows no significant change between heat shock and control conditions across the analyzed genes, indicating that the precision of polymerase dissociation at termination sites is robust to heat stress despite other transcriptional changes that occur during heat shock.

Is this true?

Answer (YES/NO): YES